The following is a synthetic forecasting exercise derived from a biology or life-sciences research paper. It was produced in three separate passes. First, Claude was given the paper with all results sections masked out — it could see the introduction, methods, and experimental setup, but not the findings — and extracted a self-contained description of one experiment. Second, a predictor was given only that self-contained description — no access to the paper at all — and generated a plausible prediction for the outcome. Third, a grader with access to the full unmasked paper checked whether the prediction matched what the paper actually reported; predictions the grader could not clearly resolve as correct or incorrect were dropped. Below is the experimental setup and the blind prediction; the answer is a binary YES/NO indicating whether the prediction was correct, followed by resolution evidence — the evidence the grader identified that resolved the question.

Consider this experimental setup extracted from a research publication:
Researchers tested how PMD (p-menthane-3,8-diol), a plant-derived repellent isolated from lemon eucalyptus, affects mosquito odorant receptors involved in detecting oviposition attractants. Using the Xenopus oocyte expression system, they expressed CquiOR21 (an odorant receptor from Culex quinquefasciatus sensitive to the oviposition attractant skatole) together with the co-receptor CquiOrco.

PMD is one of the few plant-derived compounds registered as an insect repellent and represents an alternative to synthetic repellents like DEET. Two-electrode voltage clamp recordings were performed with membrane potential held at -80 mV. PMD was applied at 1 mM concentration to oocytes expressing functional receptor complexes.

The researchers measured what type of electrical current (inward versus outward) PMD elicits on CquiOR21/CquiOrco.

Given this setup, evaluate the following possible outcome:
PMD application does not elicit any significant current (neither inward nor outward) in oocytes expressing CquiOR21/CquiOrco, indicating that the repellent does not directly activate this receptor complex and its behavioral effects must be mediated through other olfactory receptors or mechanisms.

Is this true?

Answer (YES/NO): NO